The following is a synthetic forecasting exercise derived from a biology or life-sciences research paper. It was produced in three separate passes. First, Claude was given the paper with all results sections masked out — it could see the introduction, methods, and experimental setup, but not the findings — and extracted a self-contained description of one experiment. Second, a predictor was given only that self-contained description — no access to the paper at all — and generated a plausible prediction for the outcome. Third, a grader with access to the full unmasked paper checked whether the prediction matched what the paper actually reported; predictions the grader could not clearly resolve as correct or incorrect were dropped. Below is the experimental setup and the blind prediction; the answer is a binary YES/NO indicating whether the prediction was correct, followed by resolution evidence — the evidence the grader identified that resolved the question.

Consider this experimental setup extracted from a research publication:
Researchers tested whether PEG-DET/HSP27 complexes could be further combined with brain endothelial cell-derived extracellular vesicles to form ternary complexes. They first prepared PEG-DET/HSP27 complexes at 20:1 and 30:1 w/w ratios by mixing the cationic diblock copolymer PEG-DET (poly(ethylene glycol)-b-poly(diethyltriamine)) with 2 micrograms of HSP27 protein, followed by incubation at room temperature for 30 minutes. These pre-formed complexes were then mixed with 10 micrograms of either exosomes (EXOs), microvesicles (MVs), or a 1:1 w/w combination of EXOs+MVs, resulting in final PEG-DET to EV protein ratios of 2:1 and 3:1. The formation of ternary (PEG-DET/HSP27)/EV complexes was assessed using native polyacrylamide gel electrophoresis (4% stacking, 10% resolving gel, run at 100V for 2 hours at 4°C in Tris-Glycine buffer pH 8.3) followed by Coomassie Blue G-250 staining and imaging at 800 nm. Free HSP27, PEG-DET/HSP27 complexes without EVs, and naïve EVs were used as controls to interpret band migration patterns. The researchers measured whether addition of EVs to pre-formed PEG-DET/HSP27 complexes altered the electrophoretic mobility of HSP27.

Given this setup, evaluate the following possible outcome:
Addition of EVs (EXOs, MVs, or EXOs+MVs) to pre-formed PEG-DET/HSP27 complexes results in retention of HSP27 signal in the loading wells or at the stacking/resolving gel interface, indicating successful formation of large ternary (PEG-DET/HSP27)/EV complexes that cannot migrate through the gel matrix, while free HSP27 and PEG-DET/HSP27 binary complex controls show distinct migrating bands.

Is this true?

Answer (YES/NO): NO